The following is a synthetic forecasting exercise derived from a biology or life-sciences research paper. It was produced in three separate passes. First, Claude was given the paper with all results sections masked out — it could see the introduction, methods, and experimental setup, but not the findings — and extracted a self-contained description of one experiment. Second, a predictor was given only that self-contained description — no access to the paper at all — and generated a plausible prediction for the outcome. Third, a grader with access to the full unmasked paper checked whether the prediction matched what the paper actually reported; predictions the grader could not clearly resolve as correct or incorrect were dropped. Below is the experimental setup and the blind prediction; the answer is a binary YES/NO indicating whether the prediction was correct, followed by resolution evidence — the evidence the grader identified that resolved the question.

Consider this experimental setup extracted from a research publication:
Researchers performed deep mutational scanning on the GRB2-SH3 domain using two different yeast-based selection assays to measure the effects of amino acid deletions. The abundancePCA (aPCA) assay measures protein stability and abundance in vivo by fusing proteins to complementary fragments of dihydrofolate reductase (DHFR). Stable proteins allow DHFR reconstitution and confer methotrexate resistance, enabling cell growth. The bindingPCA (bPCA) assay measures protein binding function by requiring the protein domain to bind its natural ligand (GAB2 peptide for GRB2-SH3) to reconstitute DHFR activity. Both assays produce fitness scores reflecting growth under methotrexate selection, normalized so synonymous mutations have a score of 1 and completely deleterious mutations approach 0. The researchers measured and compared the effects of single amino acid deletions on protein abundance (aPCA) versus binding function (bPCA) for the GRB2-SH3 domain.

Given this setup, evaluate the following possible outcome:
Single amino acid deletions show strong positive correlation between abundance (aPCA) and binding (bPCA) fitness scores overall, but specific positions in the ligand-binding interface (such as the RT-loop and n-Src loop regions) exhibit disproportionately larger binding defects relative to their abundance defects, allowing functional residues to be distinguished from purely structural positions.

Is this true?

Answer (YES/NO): NO